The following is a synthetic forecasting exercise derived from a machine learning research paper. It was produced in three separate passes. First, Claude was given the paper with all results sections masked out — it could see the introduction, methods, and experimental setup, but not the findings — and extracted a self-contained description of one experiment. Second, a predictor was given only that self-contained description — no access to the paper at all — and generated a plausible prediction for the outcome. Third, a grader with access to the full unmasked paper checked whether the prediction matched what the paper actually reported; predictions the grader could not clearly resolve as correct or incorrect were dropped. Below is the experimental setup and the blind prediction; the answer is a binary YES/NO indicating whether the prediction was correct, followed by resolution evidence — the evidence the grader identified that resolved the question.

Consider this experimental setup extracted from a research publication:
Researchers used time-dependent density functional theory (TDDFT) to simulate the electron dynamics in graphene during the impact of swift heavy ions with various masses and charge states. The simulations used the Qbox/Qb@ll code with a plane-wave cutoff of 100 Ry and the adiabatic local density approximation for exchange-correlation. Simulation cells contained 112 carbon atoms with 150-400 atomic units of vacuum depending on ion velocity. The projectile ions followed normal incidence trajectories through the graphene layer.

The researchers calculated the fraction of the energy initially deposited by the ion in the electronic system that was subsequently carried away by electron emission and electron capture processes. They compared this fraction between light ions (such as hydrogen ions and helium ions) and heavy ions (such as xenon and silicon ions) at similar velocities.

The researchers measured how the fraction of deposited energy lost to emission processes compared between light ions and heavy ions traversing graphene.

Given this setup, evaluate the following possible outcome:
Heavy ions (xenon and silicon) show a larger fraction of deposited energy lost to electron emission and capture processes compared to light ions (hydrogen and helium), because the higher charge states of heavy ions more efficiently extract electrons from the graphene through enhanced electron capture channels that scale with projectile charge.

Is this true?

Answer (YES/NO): NO